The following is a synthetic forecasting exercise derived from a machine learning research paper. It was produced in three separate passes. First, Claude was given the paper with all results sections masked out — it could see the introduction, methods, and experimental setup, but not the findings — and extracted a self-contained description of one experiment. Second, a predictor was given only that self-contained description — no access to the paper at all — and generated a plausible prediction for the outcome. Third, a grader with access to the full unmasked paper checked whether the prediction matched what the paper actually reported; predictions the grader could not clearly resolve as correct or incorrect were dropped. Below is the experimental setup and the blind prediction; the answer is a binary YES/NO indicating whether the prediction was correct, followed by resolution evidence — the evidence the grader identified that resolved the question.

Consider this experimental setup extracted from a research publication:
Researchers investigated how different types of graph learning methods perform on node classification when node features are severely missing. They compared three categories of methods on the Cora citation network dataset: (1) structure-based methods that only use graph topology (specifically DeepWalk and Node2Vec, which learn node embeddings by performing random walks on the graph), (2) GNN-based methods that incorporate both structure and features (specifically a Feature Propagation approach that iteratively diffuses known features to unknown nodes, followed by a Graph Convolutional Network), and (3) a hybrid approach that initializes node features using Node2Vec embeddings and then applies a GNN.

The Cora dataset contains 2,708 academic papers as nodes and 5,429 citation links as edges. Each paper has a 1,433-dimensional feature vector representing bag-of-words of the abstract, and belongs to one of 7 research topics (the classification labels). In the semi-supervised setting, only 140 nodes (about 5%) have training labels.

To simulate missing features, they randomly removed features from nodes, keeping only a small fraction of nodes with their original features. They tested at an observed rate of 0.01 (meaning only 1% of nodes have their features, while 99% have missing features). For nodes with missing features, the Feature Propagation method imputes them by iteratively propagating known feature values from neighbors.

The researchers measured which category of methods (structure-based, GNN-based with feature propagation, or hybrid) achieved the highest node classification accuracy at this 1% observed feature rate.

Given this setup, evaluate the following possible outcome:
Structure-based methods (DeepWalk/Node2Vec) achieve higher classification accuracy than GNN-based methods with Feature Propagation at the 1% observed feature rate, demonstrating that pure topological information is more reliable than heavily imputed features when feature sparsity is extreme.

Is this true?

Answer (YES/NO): YES